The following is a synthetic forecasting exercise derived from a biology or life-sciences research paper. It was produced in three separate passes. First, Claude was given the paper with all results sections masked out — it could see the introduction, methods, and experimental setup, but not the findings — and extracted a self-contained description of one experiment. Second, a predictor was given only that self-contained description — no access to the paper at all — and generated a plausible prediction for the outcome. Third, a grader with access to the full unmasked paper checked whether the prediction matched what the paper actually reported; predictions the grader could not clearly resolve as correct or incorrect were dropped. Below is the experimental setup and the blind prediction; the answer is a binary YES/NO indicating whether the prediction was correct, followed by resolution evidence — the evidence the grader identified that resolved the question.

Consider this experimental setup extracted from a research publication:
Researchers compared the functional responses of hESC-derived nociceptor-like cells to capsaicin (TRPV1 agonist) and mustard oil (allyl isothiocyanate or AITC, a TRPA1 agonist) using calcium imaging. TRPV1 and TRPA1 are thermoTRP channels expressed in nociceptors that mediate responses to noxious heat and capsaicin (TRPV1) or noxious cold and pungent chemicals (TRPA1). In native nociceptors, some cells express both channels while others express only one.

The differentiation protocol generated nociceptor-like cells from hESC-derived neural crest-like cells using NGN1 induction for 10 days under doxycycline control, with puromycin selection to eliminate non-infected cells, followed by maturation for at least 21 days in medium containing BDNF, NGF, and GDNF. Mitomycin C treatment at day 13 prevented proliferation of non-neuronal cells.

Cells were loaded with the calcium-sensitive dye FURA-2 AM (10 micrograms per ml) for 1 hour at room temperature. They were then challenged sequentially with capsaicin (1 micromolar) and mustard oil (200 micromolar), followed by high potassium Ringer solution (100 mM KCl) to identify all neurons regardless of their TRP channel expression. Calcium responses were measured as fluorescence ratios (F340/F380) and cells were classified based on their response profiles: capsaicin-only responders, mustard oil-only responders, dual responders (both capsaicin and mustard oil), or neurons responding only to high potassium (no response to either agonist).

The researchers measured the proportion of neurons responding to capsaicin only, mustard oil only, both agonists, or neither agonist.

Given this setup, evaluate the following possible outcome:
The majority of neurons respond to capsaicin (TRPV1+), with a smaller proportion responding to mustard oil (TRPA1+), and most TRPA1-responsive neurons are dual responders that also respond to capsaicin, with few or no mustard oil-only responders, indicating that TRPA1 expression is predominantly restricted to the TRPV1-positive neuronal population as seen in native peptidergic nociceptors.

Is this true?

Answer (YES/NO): YES